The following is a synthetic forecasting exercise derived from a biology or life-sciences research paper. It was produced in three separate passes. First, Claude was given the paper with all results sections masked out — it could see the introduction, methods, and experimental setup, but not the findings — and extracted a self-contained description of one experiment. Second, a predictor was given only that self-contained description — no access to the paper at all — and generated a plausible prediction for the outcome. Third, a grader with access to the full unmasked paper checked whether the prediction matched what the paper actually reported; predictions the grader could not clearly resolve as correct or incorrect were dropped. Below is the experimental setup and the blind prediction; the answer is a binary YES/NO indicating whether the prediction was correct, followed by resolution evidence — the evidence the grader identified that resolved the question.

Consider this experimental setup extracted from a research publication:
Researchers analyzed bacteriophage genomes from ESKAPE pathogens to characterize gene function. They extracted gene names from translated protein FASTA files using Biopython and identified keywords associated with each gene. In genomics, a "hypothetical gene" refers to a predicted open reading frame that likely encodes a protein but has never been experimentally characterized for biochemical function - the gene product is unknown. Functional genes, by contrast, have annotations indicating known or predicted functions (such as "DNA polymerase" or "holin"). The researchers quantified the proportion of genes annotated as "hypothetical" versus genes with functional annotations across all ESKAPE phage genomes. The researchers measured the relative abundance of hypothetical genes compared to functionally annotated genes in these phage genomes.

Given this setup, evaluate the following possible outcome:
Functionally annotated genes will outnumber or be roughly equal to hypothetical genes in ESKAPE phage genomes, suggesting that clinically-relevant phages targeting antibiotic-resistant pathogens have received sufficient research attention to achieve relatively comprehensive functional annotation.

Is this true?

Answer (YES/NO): NO